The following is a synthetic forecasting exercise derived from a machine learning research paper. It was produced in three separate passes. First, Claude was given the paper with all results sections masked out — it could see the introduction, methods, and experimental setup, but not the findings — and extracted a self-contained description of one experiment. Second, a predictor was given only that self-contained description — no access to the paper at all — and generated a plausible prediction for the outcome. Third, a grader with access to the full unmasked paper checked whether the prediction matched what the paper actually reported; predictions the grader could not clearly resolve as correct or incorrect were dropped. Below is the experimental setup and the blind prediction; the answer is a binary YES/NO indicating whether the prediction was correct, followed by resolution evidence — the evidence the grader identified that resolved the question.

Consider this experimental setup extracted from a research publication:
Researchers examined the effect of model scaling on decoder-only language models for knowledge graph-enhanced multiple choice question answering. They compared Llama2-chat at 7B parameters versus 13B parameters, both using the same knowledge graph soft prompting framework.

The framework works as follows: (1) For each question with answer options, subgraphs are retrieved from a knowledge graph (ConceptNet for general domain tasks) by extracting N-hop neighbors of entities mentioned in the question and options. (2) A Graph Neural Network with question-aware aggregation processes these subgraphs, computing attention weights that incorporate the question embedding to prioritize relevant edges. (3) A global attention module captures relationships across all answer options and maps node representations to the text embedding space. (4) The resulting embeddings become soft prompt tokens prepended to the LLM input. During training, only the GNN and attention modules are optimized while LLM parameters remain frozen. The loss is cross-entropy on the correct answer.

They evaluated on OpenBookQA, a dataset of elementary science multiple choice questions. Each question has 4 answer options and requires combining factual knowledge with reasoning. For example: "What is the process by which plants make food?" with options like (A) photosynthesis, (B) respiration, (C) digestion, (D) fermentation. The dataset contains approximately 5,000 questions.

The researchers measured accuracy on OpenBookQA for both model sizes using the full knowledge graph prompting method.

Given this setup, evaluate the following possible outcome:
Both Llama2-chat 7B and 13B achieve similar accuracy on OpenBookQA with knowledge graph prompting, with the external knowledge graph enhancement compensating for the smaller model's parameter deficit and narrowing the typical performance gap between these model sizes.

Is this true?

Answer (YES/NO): NO